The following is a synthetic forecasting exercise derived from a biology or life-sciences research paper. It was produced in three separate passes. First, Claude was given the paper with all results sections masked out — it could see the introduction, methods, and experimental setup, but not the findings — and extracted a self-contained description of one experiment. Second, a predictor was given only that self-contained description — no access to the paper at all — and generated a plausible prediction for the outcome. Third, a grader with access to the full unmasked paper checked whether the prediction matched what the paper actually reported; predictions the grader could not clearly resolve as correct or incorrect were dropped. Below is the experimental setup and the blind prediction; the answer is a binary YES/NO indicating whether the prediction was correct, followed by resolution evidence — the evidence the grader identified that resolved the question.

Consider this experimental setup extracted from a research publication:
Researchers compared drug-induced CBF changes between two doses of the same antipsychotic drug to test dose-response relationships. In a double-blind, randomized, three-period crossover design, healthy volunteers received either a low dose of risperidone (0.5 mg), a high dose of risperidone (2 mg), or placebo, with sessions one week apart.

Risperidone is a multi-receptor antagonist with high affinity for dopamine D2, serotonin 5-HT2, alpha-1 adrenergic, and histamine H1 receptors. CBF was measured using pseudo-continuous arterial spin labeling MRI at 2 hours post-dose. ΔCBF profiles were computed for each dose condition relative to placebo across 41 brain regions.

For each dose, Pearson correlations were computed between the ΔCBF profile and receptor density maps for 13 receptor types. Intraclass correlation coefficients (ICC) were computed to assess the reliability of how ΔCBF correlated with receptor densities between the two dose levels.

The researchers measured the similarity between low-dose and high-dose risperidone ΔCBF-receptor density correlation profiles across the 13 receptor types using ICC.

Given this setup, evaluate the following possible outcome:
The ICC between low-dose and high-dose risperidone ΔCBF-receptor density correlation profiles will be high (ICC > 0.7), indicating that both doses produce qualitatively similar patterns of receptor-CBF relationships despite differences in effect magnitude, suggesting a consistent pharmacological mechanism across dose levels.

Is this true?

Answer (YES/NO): YES